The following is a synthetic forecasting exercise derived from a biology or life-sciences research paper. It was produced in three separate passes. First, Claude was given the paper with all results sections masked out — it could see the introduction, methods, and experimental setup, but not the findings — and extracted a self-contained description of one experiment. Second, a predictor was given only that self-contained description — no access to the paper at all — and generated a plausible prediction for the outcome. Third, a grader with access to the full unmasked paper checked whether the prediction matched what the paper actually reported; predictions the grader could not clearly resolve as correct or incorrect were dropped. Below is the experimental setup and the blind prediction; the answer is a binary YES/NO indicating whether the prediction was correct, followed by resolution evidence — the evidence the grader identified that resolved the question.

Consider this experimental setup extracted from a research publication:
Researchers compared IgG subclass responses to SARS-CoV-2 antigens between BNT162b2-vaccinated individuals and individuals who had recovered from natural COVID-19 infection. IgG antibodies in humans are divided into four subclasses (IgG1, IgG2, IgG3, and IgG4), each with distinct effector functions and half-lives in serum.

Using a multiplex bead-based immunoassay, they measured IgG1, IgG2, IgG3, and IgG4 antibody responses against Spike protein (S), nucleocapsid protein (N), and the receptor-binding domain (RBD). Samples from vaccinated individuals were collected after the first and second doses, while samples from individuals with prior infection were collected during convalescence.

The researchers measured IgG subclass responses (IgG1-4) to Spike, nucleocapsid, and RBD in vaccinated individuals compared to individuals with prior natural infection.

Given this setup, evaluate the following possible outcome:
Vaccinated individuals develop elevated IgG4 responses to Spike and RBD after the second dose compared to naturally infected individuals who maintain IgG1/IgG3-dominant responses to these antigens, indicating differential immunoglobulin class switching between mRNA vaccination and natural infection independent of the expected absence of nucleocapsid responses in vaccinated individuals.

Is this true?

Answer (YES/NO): NO